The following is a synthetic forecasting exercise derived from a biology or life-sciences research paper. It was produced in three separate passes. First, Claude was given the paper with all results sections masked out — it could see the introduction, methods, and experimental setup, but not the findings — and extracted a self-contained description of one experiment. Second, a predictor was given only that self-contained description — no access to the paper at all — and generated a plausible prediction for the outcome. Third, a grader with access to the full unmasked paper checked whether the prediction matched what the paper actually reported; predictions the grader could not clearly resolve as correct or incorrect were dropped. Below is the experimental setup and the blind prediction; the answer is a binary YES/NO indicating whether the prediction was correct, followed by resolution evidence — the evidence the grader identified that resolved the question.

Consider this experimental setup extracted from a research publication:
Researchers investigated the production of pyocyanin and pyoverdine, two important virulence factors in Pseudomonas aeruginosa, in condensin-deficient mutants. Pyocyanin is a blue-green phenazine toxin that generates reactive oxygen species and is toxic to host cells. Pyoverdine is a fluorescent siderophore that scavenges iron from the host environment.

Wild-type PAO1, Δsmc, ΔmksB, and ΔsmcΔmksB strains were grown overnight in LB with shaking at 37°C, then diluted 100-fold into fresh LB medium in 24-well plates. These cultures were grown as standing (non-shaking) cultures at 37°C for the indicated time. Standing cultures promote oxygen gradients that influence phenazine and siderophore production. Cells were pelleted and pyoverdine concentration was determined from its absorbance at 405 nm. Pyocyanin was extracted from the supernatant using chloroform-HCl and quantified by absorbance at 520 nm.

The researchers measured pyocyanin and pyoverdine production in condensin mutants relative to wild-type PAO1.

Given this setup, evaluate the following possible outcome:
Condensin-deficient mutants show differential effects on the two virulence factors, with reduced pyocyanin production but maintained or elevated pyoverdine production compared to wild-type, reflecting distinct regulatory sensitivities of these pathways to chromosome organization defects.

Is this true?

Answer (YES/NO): NO